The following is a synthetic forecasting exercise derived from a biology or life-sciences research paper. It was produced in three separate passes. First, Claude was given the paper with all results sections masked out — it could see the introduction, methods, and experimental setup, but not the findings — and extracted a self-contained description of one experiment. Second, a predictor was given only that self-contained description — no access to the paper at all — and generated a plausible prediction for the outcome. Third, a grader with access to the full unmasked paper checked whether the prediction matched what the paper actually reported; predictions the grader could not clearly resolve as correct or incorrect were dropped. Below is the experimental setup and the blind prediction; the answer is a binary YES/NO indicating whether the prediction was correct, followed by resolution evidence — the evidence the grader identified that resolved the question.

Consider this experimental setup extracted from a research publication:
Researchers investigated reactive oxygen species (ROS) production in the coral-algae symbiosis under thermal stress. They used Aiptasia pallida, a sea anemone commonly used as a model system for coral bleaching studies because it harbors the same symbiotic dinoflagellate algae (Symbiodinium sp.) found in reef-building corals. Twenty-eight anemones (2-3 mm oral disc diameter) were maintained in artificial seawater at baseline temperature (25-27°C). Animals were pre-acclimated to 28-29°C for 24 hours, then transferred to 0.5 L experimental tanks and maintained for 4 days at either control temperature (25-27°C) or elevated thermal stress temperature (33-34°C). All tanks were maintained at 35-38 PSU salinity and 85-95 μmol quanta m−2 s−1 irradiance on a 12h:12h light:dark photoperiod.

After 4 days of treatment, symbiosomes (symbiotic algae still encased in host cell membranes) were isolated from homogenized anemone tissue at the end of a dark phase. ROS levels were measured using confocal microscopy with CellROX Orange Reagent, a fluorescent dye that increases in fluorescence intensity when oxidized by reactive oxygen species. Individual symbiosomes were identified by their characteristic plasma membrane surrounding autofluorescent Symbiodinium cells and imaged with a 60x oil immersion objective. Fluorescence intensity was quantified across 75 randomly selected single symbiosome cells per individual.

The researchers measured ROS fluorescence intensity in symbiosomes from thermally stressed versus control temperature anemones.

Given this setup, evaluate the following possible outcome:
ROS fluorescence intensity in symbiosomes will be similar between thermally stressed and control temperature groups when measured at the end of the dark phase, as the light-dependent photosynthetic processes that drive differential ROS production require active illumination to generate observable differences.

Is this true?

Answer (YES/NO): NO